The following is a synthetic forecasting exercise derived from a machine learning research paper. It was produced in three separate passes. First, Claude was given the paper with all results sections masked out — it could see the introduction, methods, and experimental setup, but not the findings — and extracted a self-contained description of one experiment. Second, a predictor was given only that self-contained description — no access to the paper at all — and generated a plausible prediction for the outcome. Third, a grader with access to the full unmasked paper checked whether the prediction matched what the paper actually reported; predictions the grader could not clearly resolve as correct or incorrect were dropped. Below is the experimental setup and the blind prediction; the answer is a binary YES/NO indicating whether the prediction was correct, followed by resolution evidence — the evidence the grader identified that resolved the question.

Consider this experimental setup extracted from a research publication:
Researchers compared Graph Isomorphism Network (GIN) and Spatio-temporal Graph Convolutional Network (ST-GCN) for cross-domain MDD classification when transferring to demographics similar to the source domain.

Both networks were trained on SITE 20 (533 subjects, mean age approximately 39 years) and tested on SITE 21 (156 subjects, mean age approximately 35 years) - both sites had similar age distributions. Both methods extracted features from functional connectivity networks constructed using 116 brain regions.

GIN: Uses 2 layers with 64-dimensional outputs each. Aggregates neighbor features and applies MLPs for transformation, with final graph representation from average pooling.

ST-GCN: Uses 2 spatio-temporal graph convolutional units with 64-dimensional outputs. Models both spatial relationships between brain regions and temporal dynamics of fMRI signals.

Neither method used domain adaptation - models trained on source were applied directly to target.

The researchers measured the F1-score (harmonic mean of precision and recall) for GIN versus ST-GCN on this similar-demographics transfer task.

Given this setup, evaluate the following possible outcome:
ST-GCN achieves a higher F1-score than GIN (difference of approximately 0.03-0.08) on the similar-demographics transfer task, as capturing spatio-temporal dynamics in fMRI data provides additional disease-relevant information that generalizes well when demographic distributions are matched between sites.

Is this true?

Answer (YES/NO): NO